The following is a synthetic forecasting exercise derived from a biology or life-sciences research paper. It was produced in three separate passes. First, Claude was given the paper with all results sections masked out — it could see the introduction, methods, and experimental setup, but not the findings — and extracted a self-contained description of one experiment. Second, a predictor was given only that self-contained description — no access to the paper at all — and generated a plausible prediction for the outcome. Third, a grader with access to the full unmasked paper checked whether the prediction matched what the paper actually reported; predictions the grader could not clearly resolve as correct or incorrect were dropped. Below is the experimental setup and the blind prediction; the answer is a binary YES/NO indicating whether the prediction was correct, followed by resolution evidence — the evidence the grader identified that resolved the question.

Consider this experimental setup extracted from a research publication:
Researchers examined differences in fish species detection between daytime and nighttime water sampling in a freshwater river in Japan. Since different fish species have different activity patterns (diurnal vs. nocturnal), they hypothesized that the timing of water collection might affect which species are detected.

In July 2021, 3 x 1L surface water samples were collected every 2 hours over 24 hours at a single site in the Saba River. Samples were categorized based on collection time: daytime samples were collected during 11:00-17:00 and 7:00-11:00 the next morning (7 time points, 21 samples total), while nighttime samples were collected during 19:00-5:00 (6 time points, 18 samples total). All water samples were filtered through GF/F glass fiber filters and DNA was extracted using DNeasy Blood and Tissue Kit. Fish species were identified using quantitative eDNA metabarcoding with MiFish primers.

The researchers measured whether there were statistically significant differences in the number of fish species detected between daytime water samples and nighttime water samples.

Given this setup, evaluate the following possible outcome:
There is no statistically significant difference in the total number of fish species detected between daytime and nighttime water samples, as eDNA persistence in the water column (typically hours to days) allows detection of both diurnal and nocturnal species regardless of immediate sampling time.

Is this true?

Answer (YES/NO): NO